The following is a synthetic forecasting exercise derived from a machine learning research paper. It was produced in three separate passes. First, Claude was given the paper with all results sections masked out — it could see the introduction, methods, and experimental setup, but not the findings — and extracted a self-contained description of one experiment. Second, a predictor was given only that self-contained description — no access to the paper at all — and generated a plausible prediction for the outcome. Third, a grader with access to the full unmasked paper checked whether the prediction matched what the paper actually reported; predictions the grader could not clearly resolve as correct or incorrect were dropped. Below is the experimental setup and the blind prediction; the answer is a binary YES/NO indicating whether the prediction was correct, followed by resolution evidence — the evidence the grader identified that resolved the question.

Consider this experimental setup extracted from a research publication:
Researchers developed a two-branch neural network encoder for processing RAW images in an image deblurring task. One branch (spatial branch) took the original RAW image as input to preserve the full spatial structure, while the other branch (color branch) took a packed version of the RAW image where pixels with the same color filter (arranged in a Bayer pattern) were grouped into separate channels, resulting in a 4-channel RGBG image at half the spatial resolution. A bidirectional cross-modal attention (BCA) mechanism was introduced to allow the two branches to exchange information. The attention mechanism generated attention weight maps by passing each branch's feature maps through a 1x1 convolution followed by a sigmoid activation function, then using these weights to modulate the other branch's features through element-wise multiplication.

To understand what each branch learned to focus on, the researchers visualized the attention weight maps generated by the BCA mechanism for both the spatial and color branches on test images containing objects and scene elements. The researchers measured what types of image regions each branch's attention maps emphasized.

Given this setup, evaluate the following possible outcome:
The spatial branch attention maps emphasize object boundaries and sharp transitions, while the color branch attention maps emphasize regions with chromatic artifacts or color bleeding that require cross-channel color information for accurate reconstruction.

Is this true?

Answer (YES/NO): NO